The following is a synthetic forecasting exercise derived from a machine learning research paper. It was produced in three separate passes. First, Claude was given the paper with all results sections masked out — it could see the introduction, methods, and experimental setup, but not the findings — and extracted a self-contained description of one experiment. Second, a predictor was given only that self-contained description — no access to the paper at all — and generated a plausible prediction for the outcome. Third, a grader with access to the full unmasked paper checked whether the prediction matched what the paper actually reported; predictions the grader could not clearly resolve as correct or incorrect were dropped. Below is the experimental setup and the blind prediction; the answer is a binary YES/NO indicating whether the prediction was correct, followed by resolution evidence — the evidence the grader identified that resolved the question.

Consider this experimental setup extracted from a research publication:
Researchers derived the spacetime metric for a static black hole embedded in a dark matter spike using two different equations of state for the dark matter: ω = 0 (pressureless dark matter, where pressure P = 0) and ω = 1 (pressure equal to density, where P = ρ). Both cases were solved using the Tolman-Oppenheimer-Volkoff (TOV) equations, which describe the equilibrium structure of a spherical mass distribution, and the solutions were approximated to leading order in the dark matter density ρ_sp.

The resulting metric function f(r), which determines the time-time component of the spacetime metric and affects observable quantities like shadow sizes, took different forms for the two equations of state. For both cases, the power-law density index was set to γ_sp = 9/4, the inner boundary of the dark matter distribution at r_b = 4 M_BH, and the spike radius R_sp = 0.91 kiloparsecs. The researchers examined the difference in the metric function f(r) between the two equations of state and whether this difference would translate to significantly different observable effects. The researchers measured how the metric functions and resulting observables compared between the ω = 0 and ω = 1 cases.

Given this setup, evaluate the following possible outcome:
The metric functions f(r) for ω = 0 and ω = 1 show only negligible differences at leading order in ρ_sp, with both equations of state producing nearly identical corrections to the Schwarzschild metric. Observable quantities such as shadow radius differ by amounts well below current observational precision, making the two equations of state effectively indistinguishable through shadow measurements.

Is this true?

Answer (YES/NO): YES